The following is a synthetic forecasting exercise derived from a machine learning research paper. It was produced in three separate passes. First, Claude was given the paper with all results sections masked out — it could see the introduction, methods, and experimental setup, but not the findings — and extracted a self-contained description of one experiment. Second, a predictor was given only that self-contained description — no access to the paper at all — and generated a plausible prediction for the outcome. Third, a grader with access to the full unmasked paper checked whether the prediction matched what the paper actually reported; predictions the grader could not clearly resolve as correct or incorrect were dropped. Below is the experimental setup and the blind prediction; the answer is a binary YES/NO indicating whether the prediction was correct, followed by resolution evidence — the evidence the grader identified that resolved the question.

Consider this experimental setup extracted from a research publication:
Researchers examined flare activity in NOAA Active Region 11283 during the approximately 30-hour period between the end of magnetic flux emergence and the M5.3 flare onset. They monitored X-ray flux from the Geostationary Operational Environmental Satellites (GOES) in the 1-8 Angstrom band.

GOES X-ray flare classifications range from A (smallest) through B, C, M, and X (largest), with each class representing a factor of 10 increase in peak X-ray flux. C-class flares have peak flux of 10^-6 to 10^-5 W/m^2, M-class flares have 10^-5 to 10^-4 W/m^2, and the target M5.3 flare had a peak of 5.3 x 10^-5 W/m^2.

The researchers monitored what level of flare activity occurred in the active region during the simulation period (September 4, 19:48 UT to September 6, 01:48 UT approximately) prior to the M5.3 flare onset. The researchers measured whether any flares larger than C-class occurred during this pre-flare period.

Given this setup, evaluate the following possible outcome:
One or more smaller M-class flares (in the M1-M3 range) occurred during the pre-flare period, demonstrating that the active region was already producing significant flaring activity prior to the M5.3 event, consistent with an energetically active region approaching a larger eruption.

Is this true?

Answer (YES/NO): NO